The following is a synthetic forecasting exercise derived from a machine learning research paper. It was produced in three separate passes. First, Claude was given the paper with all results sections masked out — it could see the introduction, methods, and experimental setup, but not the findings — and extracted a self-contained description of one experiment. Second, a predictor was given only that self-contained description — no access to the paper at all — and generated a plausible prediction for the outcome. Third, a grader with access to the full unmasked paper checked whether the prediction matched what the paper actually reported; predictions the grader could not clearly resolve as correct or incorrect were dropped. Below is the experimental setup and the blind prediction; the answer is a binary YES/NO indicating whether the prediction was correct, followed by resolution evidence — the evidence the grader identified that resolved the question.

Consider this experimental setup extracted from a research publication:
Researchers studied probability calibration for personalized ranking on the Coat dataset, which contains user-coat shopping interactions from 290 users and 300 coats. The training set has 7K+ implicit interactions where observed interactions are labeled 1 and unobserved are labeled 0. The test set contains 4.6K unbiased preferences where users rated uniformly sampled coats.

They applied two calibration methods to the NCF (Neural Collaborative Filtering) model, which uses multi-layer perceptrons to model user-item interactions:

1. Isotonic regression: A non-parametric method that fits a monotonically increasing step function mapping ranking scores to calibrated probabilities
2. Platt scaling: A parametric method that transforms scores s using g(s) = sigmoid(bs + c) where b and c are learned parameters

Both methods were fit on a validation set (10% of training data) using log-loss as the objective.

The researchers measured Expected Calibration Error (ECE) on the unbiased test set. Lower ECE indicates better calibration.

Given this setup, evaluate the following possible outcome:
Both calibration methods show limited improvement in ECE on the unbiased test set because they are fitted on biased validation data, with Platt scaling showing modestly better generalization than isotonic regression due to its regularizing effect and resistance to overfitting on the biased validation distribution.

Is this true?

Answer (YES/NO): NO